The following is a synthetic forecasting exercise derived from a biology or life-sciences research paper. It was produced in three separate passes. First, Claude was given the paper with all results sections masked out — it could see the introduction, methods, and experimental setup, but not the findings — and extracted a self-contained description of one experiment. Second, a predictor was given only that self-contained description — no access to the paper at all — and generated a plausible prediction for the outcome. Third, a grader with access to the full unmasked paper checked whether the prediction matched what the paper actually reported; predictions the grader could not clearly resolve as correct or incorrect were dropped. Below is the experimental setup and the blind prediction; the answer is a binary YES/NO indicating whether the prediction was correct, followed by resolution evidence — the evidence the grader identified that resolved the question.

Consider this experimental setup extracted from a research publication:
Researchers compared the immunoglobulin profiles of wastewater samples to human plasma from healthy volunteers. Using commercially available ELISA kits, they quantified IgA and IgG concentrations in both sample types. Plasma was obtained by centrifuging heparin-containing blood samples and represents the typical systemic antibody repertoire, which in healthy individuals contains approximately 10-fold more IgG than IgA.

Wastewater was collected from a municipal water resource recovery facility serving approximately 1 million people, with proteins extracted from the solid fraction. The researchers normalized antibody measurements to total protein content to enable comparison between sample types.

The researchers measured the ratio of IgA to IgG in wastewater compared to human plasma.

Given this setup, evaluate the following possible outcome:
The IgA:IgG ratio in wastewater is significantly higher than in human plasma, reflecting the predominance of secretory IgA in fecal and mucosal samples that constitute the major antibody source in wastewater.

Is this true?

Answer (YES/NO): YES